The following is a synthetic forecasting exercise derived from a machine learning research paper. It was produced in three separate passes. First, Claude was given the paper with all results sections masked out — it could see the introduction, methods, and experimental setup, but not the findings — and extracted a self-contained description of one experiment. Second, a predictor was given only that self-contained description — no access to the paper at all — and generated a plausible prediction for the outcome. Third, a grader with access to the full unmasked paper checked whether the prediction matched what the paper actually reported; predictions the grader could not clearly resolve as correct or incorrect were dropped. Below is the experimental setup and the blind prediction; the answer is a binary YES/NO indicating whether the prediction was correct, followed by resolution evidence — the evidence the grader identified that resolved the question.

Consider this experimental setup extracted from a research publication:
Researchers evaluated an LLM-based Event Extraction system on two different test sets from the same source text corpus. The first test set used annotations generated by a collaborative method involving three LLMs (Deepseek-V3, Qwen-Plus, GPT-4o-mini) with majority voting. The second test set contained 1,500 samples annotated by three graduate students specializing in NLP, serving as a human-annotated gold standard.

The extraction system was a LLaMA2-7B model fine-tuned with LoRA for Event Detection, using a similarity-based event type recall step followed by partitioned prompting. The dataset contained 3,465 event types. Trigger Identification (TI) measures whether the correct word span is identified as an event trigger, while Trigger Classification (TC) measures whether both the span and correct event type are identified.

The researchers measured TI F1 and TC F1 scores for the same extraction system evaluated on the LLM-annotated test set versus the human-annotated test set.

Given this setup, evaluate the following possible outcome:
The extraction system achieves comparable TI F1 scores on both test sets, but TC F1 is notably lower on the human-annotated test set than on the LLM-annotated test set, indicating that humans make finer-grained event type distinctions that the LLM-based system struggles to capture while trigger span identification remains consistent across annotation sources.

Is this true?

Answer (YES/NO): NO